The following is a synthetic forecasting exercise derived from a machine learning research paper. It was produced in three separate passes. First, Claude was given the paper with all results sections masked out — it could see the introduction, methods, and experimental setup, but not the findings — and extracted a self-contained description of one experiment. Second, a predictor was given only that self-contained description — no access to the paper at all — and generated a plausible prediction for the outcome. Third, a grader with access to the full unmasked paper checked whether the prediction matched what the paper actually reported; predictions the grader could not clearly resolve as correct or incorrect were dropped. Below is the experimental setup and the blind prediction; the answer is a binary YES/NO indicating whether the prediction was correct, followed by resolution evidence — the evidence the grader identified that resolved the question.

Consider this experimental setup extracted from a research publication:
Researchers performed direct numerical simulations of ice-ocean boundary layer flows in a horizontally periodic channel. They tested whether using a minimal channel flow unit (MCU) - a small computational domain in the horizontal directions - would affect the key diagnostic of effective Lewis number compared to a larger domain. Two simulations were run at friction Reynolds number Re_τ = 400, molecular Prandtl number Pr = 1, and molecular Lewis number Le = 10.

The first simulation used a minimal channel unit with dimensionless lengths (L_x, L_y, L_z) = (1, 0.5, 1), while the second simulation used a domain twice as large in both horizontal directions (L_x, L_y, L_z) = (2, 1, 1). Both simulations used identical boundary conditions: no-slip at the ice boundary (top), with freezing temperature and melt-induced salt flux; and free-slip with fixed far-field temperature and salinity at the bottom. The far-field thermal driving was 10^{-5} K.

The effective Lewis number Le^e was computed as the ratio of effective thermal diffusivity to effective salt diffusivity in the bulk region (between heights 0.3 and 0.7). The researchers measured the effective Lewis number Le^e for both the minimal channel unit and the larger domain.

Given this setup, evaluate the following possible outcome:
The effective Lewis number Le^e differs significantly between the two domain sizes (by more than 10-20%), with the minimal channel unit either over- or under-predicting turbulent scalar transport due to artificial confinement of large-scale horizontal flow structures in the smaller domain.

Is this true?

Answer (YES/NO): NO